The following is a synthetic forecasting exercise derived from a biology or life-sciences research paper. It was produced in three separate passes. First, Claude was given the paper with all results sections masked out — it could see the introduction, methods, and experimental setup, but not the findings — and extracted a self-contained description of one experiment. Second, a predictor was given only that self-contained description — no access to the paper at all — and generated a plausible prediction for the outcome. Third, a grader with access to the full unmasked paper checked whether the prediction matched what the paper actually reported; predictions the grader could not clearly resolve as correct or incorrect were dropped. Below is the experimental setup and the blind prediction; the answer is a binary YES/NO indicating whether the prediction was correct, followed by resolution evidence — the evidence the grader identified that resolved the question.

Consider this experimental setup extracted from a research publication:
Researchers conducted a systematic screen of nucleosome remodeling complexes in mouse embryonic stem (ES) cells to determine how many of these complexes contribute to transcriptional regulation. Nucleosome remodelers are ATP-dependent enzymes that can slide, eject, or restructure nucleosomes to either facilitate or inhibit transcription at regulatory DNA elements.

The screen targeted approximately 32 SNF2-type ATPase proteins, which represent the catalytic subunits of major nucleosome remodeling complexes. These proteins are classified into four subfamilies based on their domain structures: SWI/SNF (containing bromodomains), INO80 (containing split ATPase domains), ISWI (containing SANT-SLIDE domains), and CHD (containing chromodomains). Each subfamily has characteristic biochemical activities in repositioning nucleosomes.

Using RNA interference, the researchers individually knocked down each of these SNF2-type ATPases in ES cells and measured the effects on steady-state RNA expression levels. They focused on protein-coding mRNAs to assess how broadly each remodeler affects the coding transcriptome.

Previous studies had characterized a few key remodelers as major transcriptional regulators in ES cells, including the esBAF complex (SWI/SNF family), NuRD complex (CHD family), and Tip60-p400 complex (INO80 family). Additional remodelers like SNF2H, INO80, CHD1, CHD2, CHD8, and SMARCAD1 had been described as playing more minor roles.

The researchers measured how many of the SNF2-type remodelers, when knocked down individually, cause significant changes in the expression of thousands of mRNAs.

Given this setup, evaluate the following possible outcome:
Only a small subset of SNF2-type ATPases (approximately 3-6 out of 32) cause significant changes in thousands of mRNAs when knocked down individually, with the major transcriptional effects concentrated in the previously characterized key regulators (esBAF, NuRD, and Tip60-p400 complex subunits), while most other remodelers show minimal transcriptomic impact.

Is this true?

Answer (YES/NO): YES